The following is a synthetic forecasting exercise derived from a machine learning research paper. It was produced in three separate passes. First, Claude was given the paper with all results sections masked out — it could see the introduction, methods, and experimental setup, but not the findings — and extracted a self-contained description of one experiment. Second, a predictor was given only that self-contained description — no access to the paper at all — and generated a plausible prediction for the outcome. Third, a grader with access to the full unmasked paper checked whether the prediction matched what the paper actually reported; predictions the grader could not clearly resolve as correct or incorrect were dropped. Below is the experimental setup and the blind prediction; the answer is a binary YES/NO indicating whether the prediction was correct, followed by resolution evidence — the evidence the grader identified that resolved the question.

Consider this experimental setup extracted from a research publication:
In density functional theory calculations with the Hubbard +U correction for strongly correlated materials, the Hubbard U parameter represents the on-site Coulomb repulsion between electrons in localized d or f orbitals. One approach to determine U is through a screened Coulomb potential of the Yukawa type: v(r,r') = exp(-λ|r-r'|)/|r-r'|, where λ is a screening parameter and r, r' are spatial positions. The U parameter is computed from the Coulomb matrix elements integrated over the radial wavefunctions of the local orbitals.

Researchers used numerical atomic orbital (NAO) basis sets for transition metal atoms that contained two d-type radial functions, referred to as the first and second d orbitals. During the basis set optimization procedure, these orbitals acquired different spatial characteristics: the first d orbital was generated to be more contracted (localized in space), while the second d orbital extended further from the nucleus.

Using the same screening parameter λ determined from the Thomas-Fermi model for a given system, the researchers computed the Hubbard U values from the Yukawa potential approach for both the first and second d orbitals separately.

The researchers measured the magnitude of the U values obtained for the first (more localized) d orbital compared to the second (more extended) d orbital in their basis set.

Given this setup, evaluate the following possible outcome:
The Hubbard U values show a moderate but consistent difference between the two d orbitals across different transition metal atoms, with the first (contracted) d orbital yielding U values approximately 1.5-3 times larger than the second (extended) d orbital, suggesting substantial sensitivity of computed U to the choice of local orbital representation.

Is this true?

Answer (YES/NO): NO